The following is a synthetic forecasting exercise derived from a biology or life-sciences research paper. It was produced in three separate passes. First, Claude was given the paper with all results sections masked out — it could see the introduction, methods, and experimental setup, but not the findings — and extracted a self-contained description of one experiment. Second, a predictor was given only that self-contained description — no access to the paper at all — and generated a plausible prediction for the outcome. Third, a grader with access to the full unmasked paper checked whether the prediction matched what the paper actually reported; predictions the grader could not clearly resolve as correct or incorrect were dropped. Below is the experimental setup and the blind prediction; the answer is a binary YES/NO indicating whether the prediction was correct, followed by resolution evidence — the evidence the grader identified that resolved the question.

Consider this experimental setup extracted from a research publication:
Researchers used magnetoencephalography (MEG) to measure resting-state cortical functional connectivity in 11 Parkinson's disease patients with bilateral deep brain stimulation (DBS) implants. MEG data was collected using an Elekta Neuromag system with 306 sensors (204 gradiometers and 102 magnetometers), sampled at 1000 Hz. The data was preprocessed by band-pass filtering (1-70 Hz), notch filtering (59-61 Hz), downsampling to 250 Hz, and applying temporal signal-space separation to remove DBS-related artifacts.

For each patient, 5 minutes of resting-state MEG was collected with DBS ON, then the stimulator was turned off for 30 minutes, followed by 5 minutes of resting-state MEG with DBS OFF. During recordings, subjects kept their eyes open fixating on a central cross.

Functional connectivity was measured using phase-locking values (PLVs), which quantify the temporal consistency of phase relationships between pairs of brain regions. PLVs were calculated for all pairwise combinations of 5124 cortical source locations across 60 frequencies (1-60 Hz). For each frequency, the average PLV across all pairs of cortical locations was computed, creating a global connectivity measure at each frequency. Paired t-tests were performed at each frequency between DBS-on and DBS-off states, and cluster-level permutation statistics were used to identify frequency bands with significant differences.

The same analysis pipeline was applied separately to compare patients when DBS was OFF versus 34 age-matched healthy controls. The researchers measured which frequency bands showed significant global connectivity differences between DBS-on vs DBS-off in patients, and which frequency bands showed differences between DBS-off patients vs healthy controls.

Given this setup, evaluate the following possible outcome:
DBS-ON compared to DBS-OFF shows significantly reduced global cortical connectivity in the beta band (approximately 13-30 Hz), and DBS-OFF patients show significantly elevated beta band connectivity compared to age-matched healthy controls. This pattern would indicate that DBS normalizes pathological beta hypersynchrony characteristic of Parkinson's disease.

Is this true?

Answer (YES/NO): NO